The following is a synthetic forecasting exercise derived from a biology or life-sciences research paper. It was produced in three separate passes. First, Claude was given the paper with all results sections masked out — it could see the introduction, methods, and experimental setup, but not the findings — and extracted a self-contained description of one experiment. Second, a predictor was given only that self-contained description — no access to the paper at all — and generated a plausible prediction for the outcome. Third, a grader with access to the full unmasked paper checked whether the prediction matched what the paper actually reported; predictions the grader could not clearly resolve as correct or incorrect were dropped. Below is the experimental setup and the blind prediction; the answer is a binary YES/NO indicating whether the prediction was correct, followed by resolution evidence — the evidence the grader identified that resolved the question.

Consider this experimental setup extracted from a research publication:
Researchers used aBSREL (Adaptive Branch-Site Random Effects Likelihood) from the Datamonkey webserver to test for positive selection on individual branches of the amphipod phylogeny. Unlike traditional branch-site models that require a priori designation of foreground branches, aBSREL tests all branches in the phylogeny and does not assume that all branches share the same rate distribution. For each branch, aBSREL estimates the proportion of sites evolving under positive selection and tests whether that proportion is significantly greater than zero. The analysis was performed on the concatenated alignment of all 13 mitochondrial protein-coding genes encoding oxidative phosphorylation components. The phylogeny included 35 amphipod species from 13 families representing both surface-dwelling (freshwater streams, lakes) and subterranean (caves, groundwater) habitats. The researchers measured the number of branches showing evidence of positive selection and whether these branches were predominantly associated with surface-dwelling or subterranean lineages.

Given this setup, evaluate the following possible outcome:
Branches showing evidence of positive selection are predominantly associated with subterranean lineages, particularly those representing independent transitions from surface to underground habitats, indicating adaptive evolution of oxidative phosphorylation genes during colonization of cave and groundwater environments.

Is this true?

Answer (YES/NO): NO